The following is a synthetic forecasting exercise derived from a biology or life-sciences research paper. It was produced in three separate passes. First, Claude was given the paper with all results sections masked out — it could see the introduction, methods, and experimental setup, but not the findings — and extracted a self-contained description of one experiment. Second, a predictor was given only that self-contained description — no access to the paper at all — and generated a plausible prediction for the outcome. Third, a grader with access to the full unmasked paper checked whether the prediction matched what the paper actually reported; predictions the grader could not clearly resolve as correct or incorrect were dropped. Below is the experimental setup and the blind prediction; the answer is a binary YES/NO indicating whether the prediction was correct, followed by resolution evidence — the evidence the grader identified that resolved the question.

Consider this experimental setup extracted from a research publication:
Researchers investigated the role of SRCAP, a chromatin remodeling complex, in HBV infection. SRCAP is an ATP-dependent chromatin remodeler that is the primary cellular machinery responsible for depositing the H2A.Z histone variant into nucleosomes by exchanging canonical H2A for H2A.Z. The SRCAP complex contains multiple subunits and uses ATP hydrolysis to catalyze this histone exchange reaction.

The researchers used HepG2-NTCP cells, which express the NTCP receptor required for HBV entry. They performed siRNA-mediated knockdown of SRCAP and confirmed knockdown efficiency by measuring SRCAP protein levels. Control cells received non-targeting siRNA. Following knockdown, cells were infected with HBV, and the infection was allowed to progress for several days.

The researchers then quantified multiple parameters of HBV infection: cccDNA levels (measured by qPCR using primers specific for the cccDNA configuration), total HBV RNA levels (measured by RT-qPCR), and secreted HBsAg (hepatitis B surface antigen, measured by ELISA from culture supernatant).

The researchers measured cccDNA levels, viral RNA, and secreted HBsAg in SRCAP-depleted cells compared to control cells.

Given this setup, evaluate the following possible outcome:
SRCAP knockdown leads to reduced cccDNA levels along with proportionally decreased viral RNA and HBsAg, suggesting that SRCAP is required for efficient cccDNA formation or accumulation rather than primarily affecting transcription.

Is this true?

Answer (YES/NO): NO